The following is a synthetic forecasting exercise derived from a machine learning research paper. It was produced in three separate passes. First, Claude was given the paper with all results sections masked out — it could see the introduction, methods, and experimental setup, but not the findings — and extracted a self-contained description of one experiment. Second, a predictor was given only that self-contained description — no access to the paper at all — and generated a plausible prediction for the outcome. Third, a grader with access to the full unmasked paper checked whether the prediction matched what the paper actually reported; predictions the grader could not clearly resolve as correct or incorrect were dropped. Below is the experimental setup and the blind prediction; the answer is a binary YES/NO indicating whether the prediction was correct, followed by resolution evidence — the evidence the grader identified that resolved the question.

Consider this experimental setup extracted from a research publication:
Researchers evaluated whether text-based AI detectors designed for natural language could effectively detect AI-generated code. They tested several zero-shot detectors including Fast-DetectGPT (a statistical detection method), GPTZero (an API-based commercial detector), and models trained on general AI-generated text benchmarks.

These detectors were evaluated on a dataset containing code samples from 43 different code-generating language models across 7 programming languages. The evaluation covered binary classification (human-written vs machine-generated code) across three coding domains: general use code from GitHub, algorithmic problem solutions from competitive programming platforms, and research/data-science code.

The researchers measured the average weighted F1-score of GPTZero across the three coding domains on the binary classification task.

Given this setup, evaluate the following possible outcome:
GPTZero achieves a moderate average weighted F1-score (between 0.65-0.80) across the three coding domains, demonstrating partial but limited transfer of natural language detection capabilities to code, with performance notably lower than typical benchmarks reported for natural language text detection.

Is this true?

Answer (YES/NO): NO